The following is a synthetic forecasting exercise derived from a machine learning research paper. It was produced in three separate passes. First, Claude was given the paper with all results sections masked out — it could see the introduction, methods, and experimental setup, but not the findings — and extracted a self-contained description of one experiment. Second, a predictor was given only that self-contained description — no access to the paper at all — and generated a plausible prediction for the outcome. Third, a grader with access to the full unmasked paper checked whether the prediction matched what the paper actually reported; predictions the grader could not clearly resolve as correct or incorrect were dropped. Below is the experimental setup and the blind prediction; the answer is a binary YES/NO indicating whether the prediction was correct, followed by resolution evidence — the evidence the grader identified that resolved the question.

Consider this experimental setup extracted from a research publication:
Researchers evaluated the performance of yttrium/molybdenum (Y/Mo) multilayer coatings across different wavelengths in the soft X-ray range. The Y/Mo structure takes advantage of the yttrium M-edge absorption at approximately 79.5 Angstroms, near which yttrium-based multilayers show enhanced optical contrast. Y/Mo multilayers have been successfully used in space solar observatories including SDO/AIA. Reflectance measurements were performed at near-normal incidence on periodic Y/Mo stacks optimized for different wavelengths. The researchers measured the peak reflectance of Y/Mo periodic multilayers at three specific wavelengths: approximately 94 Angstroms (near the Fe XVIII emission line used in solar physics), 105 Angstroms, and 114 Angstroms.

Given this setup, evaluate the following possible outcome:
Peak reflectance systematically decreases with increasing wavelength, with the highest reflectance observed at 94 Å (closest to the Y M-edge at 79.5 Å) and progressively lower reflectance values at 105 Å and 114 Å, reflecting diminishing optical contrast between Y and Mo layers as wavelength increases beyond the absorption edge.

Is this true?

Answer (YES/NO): NO